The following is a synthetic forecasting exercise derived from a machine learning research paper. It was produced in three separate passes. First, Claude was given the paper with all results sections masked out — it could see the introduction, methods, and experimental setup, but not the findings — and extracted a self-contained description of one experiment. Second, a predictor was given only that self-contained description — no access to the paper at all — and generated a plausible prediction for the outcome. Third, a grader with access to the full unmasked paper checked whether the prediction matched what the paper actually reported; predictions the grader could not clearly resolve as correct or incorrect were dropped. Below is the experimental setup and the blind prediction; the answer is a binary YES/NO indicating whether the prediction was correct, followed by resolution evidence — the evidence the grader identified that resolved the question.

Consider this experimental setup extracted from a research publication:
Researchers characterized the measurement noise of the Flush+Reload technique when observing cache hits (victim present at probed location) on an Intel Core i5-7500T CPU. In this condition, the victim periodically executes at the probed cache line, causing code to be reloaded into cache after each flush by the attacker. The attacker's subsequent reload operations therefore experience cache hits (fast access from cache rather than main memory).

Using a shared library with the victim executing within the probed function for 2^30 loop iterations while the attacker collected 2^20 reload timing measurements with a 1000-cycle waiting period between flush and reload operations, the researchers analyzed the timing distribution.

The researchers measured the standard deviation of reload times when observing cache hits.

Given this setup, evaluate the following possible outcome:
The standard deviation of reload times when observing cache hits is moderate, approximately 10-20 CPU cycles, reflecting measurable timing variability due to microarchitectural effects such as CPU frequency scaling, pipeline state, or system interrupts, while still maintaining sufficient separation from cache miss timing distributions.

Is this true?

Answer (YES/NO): NO